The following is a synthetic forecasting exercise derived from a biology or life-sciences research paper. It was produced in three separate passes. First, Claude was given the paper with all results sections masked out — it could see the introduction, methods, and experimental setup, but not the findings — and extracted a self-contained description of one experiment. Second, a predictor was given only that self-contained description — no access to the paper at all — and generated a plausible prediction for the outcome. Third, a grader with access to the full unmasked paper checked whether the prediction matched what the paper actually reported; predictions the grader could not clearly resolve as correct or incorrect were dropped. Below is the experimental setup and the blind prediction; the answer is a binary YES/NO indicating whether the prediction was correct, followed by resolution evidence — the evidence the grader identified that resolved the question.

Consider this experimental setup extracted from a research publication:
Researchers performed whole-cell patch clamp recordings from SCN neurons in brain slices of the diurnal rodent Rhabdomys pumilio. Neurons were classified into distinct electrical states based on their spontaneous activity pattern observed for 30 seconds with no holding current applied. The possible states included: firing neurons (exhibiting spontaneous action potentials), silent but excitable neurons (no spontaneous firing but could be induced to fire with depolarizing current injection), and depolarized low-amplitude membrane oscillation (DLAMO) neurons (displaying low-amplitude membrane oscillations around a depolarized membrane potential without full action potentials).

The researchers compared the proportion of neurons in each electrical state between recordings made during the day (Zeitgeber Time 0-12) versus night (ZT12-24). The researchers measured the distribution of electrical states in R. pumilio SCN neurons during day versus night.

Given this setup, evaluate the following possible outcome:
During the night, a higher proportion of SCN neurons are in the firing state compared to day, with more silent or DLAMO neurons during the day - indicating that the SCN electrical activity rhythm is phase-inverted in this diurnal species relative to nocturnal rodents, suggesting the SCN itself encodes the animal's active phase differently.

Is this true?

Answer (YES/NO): NO